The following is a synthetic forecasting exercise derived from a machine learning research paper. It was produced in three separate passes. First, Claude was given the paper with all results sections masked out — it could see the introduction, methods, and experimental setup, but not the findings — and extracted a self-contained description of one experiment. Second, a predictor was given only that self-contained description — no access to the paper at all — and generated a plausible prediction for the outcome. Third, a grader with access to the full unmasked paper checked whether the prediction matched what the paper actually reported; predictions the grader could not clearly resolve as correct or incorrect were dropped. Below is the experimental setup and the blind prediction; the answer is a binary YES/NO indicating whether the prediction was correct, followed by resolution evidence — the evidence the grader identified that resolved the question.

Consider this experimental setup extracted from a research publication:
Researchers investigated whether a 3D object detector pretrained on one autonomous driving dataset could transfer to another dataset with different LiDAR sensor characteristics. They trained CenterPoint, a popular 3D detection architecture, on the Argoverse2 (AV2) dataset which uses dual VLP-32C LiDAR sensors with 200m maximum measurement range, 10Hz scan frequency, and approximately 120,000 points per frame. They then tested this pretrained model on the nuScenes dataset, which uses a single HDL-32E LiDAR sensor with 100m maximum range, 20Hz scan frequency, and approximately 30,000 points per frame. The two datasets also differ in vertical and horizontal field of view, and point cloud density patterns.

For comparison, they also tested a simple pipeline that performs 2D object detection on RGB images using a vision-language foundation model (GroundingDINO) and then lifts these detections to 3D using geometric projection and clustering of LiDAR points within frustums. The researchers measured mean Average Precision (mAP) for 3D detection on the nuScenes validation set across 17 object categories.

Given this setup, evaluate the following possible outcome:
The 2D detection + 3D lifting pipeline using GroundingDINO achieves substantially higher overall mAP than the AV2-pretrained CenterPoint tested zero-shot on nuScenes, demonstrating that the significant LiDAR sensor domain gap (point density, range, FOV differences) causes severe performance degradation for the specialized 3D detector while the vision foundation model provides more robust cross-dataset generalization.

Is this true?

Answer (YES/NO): YES